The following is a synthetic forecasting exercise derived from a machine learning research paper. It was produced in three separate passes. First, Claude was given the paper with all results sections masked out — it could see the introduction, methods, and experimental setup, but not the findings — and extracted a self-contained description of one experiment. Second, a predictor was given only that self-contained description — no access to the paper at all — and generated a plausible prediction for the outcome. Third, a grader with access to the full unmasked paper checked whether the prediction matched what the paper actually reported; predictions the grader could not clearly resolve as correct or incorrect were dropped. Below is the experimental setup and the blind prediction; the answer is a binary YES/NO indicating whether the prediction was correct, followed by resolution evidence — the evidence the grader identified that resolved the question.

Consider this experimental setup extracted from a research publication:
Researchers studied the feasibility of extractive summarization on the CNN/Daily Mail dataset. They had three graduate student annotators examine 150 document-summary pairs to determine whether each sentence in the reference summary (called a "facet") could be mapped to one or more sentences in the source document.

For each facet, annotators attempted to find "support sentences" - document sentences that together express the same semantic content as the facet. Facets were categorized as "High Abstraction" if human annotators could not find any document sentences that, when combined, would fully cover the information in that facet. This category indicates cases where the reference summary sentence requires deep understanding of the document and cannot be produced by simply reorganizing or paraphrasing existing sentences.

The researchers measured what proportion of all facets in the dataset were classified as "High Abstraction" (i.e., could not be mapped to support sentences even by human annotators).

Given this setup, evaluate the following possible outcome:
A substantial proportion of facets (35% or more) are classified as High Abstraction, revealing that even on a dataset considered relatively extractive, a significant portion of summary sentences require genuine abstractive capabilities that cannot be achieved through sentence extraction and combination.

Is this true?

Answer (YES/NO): NO